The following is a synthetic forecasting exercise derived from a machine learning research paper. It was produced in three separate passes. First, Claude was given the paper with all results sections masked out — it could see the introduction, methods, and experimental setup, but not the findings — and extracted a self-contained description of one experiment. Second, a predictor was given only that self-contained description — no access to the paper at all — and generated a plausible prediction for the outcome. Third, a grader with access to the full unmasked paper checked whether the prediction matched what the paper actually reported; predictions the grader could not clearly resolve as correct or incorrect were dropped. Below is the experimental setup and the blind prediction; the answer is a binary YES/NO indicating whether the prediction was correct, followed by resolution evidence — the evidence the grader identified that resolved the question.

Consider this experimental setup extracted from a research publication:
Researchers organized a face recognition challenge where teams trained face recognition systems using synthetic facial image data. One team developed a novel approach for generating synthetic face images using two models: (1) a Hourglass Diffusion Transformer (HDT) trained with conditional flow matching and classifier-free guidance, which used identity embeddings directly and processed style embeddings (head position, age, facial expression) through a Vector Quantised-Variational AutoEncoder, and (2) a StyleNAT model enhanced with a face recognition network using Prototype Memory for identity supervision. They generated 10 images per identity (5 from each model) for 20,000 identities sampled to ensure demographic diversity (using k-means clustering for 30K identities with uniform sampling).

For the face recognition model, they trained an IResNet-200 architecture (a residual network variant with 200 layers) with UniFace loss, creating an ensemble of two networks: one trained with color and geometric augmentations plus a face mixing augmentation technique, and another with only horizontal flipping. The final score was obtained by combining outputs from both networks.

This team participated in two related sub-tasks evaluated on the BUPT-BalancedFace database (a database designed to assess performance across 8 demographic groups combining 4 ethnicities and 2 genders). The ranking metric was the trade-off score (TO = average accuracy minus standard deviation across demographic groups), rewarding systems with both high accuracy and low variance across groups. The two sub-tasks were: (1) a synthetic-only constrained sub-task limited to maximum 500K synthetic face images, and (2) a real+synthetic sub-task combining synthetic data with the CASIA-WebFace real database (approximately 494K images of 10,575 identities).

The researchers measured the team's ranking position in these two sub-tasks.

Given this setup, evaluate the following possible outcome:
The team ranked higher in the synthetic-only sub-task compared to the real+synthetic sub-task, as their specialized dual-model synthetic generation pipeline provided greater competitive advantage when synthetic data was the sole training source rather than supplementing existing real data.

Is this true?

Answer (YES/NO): YES